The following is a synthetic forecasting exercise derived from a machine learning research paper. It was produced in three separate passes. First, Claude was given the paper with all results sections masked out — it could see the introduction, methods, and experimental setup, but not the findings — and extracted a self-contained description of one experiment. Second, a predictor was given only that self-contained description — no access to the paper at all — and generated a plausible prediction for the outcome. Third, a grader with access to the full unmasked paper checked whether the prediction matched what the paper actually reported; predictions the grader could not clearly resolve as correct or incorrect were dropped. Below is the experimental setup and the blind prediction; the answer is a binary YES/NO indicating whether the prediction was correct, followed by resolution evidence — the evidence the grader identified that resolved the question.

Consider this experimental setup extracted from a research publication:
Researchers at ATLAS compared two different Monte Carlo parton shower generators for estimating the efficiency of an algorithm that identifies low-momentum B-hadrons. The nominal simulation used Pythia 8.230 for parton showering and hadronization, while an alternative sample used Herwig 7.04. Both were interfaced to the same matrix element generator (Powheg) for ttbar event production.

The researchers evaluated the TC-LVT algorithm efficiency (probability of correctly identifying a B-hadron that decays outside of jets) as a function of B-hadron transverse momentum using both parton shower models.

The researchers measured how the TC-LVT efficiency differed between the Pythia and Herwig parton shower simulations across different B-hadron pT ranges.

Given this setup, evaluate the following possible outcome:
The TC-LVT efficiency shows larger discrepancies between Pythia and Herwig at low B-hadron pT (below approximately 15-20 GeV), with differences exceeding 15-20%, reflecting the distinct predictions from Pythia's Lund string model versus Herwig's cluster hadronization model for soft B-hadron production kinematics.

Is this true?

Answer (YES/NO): NO